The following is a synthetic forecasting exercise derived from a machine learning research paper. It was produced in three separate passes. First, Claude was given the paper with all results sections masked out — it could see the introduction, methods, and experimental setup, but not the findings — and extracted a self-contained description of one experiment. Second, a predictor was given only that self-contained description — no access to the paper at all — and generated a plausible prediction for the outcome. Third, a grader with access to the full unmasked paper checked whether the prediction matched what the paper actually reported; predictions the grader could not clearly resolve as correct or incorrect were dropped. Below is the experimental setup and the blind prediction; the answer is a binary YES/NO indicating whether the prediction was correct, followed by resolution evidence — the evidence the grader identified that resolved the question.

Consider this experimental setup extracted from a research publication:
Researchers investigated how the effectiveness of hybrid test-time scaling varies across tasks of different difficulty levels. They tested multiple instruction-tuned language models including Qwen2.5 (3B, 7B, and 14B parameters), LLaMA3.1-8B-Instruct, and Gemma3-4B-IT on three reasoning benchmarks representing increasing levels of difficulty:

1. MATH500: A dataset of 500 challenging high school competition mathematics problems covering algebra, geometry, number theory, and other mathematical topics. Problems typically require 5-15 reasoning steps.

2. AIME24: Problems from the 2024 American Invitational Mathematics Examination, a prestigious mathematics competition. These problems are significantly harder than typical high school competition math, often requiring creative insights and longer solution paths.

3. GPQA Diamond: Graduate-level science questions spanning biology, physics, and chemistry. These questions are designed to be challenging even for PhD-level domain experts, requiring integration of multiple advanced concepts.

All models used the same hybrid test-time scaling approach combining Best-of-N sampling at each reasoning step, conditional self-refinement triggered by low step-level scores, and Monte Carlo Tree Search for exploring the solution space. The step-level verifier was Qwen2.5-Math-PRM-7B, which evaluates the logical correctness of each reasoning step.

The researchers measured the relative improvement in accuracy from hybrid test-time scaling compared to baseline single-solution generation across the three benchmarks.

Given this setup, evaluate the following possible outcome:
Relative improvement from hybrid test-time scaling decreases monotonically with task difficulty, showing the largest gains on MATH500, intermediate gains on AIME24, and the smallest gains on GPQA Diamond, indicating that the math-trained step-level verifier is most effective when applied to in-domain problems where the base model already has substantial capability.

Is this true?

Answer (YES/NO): NO